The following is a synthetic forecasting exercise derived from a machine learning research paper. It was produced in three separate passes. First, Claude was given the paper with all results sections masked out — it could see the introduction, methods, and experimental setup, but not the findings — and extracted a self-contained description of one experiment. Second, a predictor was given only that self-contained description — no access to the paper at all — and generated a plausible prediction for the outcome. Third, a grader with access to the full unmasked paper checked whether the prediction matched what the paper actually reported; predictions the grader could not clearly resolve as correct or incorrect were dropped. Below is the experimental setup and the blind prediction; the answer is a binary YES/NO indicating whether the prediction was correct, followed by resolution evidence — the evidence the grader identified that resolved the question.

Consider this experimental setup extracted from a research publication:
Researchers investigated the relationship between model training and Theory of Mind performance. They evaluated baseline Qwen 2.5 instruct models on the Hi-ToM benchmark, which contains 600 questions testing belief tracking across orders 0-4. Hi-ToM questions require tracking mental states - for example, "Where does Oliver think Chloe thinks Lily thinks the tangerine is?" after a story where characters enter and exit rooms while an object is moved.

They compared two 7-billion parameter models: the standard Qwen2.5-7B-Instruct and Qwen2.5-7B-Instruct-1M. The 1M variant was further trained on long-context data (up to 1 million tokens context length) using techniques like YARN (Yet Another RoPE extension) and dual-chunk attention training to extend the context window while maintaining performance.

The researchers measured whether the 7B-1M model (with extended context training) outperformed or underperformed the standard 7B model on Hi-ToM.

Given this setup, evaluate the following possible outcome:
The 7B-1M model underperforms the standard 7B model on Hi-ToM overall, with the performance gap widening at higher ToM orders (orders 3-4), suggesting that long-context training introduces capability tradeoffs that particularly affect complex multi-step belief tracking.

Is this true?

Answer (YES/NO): NO